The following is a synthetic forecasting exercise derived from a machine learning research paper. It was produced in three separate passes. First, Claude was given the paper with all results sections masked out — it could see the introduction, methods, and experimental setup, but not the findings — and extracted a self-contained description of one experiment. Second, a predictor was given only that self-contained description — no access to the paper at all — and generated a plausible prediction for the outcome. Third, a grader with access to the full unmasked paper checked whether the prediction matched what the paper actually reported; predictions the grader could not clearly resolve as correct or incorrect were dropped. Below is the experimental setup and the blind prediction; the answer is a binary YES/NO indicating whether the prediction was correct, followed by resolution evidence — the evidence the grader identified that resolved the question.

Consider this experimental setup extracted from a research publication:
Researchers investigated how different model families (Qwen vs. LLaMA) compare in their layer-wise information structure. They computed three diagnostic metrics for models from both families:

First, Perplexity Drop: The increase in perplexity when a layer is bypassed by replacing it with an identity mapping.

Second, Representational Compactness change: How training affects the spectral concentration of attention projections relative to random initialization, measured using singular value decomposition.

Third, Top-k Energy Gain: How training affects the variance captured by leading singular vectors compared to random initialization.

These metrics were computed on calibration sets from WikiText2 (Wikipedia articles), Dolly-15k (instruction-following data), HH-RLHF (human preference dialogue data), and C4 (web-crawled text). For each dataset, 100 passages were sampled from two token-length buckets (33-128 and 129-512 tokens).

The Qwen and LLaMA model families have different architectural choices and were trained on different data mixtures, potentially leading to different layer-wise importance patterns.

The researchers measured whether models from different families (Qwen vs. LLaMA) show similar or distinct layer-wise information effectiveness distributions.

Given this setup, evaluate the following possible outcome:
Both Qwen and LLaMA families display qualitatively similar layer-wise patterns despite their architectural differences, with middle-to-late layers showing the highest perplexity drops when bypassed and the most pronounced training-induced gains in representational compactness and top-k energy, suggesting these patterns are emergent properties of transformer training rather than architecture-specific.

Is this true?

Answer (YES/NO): NO